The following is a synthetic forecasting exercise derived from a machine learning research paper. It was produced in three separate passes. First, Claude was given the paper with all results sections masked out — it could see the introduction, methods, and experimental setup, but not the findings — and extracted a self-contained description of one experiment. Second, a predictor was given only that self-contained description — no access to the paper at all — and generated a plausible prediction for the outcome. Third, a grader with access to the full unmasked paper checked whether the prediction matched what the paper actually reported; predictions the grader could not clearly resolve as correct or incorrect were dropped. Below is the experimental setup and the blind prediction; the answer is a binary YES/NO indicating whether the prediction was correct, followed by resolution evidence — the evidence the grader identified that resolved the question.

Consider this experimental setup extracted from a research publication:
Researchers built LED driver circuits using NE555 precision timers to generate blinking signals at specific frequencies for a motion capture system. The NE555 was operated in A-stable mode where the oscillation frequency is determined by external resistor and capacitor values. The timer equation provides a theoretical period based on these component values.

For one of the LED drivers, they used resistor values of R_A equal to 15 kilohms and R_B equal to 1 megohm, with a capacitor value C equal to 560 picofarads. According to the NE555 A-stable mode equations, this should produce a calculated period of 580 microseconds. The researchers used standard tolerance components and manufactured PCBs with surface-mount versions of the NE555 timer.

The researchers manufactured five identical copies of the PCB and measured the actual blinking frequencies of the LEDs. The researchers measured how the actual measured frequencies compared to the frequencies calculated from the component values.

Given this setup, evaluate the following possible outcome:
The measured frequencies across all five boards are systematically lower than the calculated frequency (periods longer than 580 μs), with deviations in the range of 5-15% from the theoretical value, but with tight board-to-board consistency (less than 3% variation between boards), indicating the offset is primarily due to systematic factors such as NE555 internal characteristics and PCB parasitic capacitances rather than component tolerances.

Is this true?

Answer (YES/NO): NO